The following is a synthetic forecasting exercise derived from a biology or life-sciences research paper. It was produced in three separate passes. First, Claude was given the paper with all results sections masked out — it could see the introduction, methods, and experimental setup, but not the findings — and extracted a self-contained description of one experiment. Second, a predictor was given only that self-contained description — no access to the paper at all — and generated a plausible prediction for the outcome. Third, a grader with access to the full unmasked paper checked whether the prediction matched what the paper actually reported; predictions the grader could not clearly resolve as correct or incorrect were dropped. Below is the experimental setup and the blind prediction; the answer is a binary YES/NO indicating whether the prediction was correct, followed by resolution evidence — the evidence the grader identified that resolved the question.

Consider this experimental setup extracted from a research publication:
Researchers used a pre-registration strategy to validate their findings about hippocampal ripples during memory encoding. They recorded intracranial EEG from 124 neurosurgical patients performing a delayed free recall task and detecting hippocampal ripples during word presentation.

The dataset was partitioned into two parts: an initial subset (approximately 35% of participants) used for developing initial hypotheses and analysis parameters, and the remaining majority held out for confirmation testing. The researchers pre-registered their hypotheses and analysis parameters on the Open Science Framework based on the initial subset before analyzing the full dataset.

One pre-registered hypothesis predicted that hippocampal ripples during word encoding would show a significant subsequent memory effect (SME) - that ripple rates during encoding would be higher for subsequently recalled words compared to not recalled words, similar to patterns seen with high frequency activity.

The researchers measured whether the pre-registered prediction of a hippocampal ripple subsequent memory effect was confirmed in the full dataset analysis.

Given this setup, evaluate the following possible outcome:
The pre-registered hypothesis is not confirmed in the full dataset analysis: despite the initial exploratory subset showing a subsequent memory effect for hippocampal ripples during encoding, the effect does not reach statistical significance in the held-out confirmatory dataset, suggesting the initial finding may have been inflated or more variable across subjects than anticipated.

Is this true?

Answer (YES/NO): NO